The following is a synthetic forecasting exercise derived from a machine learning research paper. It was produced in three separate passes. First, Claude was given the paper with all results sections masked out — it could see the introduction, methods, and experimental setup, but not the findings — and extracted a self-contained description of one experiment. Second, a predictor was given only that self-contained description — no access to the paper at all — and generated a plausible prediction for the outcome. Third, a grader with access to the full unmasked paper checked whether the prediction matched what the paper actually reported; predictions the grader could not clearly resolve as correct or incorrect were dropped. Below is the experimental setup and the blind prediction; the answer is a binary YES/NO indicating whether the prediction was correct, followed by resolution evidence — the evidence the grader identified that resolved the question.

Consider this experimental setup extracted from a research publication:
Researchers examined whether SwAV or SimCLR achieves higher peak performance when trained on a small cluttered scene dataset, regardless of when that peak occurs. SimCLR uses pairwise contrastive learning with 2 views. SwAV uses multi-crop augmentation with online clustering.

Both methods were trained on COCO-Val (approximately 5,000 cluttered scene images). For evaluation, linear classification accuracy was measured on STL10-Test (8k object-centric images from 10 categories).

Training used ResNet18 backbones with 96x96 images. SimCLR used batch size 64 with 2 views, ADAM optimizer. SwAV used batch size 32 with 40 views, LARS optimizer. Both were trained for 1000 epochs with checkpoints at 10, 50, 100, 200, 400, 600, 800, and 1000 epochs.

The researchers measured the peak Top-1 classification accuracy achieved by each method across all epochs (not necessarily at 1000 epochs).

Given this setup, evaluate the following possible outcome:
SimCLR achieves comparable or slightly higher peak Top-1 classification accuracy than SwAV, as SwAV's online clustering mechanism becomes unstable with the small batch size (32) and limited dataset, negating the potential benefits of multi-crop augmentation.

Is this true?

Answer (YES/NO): NO